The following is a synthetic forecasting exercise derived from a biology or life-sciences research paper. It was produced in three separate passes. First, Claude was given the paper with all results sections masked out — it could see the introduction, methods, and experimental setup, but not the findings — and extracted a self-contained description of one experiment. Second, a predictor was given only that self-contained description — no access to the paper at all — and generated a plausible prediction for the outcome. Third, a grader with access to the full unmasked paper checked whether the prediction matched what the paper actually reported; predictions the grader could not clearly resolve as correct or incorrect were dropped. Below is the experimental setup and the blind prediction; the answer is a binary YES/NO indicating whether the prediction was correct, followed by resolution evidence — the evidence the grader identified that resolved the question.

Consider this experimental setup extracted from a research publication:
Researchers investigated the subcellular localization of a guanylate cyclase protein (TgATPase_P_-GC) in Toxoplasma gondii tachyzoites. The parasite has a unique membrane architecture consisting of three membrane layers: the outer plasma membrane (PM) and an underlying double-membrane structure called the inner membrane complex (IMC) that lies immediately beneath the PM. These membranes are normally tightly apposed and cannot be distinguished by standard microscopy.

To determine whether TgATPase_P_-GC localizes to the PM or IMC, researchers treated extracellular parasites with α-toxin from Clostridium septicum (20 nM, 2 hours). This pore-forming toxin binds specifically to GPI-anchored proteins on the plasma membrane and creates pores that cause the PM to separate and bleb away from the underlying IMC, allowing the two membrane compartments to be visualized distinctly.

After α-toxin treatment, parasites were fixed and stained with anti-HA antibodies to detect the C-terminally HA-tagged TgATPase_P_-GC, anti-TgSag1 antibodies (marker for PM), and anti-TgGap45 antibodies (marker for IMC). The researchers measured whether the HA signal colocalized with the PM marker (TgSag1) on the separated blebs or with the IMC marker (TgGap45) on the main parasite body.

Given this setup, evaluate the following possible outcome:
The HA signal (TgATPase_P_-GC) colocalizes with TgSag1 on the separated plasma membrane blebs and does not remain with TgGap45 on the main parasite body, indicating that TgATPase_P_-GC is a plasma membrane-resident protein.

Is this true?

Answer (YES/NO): YES